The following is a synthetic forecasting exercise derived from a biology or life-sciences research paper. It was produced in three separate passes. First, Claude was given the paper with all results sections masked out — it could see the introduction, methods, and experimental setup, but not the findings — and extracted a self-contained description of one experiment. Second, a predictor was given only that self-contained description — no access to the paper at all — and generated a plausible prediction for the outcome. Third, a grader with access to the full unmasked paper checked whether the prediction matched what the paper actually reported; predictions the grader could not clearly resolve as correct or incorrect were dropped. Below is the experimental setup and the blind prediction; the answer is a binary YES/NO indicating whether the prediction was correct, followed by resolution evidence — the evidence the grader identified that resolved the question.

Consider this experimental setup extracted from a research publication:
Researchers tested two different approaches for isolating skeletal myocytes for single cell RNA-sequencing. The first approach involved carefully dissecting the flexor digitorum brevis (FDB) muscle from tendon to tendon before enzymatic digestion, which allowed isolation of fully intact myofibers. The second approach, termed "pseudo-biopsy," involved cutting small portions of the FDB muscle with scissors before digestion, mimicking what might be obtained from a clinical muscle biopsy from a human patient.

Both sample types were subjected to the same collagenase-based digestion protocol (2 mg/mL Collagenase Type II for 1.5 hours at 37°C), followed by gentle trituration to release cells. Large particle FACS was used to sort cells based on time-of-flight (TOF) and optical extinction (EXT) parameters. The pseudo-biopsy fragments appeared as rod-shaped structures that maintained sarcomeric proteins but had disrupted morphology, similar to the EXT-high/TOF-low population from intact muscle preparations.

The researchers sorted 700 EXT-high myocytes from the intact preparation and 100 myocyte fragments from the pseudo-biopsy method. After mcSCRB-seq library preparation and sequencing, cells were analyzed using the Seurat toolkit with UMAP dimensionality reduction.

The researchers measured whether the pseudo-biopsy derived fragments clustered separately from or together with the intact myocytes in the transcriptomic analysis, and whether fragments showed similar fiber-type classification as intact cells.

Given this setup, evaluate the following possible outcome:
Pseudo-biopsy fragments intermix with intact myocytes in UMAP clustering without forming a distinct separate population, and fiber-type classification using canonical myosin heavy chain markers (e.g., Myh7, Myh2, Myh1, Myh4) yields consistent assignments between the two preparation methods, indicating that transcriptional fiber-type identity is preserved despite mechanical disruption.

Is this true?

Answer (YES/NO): NO